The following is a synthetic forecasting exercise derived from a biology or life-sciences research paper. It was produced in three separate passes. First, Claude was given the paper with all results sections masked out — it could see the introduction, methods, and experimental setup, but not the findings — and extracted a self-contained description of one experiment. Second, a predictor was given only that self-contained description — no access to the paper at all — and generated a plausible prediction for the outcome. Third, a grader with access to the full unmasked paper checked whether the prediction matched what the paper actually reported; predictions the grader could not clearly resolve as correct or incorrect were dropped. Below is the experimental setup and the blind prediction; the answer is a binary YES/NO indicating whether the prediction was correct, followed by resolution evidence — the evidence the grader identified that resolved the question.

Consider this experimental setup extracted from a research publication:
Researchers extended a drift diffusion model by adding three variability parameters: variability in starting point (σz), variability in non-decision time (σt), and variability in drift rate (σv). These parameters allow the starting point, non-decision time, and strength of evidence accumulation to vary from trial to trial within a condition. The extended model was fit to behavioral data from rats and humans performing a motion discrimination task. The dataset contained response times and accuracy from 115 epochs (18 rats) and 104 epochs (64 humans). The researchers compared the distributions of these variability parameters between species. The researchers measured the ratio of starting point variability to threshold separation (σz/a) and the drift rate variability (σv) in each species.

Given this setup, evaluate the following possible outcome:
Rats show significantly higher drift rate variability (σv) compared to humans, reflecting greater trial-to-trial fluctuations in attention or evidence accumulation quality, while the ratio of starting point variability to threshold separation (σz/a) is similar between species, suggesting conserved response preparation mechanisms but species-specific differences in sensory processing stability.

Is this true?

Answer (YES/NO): NO